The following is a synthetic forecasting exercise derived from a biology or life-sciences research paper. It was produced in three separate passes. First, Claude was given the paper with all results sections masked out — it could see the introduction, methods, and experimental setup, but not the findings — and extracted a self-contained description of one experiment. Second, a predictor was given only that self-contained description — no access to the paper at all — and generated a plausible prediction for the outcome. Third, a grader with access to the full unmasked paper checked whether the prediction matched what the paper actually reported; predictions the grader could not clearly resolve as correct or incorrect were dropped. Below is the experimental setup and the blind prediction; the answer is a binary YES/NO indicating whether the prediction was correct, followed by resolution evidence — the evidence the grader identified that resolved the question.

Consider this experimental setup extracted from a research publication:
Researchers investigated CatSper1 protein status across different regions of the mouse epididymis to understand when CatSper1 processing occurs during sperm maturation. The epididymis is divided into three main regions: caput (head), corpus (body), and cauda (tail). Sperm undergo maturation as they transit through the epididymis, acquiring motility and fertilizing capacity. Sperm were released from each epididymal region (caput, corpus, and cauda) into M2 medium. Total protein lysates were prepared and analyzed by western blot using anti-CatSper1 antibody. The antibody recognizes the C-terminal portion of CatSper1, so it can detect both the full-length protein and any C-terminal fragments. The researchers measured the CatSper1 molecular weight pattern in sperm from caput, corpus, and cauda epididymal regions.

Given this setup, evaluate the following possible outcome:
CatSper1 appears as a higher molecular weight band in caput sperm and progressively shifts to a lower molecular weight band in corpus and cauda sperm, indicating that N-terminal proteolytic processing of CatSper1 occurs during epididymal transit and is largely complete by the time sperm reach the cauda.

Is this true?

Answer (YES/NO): NO